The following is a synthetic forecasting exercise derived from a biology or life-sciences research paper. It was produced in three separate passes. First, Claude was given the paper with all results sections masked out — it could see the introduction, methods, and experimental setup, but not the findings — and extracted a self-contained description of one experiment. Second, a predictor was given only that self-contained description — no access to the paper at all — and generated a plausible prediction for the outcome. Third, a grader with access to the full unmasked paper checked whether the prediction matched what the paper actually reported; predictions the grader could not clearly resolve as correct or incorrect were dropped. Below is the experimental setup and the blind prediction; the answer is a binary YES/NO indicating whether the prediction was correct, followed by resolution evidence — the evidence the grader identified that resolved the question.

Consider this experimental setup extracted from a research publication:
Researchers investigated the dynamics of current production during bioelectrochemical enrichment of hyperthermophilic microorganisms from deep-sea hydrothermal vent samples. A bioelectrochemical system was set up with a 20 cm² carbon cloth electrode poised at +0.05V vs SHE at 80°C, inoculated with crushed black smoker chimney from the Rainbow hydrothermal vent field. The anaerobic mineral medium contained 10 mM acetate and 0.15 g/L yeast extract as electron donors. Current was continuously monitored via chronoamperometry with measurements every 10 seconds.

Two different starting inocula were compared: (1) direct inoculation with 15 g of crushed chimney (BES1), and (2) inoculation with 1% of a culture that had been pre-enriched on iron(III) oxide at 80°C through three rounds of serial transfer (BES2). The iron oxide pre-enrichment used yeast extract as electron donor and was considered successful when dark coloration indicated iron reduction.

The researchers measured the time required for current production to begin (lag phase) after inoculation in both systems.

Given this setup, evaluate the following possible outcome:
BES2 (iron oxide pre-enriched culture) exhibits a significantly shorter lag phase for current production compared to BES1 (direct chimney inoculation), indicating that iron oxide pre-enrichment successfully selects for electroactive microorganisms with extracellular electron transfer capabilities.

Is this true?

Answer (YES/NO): NO